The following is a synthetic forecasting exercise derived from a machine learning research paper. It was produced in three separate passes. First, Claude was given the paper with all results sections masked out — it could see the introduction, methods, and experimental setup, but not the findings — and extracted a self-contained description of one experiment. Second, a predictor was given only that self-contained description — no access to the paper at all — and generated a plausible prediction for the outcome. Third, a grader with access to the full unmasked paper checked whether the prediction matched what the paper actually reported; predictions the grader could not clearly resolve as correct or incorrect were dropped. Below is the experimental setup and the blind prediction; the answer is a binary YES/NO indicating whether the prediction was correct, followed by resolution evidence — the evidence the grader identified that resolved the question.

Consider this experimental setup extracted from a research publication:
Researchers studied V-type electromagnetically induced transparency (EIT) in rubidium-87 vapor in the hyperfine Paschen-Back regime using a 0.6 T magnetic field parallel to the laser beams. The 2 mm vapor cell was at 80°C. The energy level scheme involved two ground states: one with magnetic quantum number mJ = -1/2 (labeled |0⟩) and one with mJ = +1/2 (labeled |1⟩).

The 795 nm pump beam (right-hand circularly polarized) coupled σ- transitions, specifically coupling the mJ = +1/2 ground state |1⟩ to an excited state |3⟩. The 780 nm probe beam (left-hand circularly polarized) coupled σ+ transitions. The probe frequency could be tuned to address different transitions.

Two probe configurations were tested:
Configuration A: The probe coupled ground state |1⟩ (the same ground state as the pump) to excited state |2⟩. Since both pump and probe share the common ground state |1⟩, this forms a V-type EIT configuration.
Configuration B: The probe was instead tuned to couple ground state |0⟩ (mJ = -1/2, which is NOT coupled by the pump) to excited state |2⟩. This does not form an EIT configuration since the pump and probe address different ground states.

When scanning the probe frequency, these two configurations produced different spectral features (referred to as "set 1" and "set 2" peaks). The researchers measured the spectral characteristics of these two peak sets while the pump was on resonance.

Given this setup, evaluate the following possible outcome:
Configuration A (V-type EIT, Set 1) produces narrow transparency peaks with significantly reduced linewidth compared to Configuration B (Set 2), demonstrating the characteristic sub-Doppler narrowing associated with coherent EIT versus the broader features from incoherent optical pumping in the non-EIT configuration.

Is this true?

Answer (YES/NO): NO